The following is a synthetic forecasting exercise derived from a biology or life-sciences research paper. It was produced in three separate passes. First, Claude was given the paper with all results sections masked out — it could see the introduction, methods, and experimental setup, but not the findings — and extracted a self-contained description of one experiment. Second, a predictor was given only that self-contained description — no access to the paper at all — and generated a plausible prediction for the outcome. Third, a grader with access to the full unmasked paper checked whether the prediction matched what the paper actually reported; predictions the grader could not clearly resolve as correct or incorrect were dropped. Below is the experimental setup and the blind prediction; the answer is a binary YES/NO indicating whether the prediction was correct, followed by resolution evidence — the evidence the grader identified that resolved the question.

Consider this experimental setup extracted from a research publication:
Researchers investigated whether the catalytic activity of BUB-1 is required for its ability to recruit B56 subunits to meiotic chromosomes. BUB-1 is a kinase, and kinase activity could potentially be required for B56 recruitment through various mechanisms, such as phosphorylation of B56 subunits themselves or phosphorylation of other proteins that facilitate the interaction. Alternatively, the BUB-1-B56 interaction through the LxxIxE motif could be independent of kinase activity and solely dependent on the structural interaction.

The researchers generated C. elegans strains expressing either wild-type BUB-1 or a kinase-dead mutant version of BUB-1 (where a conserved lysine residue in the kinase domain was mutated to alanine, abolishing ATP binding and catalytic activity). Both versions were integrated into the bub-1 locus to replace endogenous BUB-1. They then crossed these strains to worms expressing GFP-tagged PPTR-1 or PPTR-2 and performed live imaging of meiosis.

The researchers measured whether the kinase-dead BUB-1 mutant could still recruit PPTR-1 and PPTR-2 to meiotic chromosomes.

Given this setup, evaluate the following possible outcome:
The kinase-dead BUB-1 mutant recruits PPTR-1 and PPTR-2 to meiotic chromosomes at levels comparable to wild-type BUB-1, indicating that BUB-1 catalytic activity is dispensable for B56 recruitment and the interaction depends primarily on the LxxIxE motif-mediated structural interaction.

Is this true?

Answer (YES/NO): NO